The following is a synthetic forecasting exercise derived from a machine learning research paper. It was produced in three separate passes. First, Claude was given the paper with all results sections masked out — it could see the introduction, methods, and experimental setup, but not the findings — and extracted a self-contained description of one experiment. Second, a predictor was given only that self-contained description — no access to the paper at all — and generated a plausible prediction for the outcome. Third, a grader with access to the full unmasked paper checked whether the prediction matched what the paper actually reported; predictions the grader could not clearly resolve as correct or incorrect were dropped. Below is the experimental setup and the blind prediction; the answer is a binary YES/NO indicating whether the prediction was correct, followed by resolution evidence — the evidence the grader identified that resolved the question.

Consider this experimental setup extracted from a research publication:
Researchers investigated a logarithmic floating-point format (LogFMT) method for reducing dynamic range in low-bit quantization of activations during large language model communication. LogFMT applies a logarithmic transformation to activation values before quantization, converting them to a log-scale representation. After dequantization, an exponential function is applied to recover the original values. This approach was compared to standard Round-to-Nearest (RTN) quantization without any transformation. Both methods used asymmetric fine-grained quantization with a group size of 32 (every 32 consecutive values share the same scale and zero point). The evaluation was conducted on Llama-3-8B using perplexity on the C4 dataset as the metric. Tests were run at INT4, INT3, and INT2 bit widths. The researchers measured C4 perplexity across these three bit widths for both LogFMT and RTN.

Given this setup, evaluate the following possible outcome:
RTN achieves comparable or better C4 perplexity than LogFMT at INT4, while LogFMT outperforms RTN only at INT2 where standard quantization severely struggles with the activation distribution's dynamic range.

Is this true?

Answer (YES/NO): NO